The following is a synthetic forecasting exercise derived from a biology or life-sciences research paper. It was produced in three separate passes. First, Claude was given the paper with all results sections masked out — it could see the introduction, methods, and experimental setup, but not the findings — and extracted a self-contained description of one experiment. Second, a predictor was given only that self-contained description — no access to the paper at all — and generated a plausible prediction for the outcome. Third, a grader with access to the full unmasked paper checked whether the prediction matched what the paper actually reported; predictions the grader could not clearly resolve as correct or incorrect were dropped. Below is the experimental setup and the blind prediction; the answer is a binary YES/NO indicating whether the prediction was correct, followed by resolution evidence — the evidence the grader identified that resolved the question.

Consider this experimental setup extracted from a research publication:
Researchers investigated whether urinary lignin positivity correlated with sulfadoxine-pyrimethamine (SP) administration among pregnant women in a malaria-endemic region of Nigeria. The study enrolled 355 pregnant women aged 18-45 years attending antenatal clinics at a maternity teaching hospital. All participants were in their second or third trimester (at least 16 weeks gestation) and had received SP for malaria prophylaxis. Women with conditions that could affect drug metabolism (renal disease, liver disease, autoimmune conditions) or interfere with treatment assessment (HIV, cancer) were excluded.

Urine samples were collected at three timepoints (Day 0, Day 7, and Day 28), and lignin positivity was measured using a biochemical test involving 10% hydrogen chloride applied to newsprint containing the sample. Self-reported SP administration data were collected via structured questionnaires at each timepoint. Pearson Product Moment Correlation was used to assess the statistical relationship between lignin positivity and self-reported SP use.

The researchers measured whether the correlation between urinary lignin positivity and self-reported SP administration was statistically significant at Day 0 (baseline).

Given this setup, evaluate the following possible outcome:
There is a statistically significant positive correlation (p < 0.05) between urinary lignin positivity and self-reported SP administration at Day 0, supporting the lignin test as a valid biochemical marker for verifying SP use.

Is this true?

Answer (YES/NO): NO